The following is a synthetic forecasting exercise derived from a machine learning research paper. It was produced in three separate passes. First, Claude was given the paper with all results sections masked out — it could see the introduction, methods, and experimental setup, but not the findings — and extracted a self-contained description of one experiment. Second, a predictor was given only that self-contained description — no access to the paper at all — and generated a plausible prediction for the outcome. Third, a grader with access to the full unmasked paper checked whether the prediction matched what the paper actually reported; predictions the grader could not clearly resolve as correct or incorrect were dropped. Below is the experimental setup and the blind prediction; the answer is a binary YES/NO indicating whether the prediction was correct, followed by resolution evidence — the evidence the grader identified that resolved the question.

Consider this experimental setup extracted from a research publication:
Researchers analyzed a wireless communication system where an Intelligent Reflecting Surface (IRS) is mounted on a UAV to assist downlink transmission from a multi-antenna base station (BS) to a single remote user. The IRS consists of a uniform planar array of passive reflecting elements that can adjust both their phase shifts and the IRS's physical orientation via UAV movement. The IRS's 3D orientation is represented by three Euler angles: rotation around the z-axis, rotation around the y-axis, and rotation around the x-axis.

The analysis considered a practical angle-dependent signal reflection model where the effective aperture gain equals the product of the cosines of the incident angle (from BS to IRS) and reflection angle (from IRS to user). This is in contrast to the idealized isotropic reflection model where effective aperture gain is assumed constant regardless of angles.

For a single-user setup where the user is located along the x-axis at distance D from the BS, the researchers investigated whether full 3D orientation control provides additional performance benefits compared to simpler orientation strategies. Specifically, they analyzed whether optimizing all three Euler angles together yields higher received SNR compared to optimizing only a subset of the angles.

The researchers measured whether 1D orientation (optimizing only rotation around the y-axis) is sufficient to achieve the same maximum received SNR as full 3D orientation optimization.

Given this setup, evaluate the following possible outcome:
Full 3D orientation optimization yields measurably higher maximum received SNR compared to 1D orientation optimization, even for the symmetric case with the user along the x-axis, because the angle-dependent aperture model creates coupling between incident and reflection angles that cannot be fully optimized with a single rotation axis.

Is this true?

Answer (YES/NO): NO